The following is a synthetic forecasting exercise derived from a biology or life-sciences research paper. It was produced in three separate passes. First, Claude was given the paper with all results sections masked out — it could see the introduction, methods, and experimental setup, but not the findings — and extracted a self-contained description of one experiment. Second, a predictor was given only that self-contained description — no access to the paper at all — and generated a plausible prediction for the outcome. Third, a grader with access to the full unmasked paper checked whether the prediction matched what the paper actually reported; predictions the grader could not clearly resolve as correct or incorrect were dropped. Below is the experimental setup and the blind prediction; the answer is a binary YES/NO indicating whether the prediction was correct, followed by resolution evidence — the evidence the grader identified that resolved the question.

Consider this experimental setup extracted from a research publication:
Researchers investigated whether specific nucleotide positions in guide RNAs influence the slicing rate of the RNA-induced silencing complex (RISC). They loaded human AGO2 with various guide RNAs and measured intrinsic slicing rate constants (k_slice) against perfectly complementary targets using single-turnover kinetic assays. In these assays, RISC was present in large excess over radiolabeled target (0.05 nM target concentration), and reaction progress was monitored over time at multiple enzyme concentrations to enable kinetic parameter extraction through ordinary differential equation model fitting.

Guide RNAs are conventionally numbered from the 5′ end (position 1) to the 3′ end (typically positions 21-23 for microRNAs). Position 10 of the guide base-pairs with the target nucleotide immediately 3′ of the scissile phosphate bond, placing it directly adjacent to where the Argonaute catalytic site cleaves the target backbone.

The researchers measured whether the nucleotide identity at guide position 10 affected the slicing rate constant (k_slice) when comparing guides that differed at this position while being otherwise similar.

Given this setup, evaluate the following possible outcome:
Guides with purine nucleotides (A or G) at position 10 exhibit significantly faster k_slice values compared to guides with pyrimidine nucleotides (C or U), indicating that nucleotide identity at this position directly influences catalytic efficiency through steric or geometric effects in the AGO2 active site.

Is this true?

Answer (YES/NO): YES